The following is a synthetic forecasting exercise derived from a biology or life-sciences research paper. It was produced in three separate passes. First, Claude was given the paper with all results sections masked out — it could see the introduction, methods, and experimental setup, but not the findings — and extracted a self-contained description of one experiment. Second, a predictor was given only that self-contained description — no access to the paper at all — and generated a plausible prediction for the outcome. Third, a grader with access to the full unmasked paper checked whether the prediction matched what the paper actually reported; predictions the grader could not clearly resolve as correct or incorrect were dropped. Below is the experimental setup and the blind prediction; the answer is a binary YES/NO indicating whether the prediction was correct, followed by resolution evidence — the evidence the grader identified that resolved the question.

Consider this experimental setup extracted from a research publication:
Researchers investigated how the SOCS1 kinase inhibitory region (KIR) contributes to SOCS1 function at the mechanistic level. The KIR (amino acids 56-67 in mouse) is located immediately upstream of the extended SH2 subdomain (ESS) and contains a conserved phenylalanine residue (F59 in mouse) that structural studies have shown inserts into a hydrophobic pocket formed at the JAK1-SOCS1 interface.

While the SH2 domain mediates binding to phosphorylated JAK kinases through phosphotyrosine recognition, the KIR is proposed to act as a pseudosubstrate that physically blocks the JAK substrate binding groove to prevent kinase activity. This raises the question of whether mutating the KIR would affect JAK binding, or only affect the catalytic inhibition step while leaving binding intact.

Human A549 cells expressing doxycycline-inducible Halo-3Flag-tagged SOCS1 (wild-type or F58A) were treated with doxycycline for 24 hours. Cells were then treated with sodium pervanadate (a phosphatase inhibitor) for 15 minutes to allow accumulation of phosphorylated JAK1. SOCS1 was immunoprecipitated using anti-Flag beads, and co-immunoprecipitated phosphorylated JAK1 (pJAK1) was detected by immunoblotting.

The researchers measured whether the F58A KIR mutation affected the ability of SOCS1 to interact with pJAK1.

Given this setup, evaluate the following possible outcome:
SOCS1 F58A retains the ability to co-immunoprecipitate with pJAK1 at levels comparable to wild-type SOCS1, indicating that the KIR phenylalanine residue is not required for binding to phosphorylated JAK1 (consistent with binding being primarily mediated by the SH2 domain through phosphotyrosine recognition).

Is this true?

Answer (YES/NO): YES